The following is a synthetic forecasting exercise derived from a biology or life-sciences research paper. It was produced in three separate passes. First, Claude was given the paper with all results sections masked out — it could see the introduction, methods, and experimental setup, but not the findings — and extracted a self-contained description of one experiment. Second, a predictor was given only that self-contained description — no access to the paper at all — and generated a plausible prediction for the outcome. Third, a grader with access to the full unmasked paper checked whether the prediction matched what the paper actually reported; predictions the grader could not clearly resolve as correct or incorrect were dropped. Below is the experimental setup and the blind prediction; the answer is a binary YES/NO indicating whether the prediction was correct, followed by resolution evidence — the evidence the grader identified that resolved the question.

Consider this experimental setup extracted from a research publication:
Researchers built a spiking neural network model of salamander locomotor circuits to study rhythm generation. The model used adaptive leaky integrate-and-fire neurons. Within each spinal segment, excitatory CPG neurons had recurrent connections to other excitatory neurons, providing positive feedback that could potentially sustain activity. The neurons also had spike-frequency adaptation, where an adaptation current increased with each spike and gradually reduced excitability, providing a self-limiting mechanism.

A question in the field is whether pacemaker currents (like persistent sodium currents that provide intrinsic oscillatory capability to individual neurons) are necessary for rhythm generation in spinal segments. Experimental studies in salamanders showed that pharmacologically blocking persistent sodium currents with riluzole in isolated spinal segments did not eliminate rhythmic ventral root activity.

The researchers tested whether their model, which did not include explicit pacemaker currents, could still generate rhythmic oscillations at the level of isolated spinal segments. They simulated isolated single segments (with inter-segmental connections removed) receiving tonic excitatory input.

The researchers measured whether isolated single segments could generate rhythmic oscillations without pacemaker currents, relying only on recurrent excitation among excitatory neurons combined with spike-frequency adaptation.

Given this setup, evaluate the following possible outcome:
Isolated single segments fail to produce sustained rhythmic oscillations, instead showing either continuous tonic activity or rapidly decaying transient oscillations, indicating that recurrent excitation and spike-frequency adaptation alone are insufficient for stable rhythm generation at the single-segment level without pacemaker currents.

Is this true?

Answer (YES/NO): NO